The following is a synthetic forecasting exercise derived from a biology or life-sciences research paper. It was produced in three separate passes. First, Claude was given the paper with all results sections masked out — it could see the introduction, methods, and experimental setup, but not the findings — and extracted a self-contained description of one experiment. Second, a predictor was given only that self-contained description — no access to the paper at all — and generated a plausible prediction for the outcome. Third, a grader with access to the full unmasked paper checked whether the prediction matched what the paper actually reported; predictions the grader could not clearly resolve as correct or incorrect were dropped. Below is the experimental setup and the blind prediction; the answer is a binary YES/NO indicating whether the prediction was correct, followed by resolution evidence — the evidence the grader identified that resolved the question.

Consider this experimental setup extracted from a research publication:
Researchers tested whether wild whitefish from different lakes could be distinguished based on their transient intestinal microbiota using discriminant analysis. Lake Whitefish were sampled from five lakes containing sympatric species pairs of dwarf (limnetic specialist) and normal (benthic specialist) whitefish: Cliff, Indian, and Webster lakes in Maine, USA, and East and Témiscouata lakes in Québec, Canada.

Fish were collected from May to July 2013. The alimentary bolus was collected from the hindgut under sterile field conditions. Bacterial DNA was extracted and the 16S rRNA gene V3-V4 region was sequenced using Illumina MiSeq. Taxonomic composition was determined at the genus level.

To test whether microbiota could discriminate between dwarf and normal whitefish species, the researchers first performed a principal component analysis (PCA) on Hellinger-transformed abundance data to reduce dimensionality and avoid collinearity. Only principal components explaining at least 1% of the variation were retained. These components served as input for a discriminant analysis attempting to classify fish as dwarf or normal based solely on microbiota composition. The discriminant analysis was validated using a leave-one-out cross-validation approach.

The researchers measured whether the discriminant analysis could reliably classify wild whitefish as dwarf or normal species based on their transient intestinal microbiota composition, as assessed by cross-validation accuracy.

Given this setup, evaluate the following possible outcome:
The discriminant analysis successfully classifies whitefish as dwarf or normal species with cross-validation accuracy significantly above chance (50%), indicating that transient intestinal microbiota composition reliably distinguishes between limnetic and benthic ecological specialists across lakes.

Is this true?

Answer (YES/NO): NO